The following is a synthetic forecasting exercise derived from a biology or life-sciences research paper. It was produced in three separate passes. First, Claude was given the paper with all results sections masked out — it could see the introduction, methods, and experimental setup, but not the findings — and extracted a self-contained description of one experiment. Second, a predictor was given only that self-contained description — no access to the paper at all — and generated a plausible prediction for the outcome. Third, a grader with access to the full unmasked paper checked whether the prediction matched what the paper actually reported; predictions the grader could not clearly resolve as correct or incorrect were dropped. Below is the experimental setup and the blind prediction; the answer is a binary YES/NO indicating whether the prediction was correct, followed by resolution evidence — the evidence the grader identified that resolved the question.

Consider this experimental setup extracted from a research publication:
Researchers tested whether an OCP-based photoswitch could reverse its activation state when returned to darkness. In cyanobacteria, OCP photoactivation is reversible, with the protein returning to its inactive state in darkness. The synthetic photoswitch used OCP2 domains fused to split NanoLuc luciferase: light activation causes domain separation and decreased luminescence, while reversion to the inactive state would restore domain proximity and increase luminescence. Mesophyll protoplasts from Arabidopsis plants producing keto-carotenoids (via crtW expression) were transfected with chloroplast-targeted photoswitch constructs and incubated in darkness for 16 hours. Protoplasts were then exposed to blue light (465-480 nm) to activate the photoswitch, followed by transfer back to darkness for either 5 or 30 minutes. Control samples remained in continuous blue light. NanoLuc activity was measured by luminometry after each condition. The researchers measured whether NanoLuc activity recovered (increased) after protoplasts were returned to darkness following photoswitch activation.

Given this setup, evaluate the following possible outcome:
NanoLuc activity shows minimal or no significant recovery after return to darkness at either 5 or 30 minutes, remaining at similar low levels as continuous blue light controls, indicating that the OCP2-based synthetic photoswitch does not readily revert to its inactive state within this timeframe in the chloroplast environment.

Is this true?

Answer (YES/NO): NO